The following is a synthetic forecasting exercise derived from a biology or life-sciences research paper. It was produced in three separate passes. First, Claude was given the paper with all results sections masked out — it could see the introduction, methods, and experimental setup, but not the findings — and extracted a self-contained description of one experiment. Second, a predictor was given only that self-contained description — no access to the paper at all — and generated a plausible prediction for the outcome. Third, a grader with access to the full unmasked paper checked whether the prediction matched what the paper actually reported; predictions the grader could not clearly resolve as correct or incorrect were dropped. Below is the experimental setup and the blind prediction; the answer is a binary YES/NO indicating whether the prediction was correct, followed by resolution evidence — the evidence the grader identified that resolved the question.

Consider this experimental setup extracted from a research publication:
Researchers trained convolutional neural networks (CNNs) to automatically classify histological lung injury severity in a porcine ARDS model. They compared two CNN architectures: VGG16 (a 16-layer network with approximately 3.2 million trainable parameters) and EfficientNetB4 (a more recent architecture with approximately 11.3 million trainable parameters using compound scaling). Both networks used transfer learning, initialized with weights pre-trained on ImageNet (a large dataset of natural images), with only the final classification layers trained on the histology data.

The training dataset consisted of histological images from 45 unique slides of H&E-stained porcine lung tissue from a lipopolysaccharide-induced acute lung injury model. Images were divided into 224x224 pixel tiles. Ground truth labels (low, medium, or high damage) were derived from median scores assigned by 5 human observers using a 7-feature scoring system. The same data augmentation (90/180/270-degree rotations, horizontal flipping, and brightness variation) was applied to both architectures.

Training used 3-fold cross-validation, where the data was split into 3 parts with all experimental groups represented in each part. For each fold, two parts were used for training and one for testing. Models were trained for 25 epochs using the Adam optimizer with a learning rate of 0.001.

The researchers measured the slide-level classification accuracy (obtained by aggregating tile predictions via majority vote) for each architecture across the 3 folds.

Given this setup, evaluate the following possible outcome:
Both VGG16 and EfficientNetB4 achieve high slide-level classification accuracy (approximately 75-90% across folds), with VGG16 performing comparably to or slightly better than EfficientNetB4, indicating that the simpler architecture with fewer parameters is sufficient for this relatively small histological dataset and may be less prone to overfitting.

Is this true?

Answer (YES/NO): NO